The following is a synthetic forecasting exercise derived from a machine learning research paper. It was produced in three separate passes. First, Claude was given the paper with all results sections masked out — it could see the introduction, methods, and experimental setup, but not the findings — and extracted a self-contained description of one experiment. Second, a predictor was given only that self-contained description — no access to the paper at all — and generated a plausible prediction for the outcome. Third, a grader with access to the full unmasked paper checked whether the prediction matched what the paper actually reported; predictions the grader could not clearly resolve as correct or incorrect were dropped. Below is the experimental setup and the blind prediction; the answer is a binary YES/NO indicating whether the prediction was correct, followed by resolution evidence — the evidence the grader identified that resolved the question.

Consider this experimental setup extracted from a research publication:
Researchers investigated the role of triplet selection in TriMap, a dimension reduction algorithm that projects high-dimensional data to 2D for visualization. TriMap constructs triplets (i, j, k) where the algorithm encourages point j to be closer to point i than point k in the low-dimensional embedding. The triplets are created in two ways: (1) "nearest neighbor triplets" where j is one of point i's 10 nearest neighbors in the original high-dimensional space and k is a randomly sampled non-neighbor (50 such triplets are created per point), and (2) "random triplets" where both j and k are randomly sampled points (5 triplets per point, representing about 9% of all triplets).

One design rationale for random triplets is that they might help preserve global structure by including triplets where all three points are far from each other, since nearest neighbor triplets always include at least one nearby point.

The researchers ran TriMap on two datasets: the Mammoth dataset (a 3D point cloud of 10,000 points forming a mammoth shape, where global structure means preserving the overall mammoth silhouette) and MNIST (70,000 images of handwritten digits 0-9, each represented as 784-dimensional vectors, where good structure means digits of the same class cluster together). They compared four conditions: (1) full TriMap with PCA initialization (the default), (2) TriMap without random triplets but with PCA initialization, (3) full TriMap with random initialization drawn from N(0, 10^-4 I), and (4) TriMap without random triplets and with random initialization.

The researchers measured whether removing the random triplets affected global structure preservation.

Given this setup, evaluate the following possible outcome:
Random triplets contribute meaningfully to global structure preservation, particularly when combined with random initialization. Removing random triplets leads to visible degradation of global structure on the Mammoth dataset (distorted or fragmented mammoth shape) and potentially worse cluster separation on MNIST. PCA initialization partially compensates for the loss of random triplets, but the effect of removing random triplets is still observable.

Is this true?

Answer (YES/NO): NO